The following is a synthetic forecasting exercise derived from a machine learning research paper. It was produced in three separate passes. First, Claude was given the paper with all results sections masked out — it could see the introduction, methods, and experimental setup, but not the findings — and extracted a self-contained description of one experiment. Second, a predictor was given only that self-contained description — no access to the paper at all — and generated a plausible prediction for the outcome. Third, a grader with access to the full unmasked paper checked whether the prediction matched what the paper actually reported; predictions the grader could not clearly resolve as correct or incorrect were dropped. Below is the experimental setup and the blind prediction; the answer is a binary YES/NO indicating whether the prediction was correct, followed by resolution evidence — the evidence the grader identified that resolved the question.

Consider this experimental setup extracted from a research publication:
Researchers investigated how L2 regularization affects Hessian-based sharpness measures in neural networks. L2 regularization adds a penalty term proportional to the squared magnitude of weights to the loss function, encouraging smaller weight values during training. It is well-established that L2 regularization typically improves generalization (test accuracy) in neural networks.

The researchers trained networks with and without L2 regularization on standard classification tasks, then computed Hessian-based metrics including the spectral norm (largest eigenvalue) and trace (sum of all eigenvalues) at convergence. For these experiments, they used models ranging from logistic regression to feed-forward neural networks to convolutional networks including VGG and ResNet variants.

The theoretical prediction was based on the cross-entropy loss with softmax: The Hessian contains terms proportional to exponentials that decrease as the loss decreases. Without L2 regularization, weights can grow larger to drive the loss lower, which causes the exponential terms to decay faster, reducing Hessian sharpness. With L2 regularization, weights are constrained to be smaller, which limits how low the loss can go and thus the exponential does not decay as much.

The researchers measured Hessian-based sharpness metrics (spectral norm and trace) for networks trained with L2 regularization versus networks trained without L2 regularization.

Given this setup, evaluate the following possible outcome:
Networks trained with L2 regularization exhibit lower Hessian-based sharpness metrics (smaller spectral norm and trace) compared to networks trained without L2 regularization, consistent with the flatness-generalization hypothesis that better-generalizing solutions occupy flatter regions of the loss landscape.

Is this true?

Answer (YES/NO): NO